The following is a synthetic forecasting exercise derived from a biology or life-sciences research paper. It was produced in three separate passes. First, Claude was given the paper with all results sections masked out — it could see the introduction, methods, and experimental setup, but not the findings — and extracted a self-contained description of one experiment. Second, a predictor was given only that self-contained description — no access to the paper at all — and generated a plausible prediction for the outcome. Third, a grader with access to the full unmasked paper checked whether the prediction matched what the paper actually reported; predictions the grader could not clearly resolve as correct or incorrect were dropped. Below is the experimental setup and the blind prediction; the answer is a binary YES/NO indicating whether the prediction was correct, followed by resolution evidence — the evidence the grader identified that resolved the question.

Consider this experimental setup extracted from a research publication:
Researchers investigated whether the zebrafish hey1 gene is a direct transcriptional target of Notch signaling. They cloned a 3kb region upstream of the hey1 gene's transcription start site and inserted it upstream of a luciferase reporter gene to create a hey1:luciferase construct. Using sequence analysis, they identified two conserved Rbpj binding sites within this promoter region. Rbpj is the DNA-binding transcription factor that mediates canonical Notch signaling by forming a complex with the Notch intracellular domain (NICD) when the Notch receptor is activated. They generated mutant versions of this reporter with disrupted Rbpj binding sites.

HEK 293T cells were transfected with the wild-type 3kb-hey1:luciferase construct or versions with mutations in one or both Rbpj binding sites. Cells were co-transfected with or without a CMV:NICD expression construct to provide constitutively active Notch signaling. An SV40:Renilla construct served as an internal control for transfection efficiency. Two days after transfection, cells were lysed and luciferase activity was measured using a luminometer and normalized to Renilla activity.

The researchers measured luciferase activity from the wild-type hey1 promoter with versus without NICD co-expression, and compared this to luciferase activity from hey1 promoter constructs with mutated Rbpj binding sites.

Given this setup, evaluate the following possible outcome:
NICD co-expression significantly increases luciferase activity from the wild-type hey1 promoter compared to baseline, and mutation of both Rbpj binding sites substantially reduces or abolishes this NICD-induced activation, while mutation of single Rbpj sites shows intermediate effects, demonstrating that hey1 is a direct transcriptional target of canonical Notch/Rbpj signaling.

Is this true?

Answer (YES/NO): NO